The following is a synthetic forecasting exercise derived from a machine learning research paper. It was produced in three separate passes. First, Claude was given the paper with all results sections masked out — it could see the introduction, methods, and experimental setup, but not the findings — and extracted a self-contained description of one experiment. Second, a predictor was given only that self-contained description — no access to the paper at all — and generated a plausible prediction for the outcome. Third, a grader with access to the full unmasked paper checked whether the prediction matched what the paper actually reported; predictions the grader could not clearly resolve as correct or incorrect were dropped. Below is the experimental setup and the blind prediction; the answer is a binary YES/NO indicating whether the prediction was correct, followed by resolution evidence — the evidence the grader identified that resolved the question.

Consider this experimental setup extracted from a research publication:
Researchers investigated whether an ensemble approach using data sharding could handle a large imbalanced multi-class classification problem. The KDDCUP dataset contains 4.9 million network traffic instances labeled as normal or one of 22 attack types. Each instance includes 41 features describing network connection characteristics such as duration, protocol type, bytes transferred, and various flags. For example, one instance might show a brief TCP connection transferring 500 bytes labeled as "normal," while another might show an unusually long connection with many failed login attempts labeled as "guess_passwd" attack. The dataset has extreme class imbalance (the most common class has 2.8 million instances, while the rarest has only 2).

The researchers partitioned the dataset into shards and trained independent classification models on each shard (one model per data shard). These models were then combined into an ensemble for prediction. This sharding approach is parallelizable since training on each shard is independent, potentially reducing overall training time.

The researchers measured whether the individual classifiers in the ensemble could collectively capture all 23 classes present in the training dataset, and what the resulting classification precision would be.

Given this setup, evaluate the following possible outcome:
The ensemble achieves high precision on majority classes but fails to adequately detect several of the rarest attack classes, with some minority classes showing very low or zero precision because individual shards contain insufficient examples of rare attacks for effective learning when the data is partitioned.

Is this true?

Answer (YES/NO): NO